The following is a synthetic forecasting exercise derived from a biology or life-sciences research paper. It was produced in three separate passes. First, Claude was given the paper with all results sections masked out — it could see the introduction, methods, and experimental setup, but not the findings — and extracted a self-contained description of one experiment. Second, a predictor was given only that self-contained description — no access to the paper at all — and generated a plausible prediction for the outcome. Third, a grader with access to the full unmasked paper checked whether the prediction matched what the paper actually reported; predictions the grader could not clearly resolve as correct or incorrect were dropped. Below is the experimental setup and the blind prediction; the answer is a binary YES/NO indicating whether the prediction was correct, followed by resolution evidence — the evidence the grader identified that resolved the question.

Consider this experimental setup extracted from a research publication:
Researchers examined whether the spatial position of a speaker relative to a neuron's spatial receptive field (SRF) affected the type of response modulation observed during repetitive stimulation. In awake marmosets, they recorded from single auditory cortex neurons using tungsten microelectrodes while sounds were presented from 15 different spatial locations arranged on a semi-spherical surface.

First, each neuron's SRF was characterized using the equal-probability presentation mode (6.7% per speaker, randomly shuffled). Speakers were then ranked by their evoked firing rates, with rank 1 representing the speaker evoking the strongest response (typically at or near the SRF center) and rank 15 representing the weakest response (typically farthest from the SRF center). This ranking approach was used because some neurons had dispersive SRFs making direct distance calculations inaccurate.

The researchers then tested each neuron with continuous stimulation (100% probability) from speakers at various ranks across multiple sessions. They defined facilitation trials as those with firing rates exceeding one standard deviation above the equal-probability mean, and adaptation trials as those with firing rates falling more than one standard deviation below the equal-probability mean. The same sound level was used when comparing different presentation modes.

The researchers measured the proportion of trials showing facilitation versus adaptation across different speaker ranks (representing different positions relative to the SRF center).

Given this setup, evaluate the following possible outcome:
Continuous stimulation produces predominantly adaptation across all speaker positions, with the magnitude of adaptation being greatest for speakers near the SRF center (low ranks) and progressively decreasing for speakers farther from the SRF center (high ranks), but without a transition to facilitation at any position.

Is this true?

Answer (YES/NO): NO